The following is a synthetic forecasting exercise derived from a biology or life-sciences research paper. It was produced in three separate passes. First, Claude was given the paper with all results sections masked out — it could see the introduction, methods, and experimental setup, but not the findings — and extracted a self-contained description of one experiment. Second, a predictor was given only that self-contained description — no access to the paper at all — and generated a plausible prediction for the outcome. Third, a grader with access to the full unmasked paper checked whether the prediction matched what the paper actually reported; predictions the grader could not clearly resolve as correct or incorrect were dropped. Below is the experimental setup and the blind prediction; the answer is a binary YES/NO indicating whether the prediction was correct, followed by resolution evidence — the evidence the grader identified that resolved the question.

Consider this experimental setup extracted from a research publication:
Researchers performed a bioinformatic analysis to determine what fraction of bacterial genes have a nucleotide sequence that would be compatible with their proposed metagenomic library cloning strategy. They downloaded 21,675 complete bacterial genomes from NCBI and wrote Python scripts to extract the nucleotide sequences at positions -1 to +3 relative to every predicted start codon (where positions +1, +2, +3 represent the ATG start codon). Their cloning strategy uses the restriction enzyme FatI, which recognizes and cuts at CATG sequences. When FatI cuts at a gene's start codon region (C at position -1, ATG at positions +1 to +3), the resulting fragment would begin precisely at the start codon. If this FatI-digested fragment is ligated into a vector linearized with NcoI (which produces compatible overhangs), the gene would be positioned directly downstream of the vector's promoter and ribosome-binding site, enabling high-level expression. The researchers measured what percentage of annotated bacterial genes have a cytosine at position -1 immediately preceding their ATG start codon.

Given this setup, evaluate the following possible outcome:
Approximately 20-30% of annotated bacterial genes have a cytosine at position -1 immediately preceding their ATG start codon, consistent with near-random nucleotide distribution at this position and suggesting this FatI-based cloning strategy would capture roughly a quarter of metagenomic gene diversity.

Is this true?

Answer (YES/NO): NO